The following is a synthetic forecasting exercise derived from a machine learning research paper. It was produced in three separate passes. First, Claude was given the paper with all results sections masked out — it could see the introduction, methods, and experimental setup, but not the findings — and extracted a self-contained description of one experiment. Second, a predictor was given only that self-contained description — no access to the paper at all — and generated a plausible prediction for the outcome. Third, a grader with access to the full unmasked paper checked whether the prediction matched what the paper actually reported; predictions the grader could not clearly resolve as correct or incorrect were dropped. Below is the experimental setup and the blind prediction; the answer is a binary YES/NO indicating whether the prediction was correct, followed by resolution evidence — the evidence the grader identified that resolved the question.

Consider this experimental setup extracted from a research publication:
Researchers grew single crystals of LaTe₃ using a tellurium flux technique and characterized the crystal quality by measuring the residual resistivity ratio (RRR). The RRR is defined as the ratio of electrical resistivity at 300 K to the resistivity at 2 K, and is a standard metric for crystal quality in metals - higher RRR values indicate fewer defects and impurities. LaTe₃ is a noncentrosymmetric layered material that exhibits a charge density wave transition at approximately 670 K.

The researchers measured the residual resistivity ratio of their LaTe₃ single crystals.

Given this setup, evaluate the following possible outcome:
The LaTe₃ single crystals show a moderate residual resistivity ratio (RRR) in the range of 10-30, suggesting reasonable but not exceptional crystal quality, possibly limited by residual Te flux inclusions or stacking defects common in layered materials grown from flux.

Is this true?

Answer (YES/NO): NO